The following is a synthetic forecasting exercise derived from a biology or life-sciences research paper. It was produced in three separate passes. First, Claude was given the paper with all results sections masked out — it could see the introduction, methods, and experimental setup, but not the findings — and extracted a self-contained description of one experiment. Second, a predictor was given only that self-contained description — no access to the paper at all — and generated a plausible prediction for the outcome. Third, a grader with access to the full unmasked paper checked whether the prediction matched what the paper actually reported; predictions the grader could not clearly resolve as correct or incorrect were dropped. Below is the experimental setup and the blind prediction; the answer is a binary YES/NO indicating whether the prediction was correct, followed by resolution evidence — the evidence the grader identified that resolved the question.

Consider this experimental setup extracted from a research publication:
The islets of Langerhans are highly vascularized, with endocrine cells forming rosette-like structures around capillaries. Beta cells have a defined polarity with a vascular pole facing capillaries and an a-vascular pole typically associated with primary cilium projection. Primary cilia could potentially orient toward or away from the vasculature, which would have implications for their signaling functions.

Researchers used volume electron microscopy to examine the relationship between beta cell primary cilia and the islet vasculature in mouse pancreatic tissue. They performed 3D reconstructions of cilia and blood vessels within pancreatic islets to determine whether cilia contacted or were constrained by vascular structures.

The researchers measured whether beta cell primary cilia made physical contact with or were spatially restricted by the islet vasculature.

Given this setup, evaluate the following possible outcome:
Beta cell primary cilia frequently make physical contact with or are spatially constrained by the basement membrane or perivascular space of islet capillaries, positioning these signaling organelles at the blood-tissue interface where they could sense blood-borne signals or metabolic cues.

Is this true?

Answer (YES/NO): NO